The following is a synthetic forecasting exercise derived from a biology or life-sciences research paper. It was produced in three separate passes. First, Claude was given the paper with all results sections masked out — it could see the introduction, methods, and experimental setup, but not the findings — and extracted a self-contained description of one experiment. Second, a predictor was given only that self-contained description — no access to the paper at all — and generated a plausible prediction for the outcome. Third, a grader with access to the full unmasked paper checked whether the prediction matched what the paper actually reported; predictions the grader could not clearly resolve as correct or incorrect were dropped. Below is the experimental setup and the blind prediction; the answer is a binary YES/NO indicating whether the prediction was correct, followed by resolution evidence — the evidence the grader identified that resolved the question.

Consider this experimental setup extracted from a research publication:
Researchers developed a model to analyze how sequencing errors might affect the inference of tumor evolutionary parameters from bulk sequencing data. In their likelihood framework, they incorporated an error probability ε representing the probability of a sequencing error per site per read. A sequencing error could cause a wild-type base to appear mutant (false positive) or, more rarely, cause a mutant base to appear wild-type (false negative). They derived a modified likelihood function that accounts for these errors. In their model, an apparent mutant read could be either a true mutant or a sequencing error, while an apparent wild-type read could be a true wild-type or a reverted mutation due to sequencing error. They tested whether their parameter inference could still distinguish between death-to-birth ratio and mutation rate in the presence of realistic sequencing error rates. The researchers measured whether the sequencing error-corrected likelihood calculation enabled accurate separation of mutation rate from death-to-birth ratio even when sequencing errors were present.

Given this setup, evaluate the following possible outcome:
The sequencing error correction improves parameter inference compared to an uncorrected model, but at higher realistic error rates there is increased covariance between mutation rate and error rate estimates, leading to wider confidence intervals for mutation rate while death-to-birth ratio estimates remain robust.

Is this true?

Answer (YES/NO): NO